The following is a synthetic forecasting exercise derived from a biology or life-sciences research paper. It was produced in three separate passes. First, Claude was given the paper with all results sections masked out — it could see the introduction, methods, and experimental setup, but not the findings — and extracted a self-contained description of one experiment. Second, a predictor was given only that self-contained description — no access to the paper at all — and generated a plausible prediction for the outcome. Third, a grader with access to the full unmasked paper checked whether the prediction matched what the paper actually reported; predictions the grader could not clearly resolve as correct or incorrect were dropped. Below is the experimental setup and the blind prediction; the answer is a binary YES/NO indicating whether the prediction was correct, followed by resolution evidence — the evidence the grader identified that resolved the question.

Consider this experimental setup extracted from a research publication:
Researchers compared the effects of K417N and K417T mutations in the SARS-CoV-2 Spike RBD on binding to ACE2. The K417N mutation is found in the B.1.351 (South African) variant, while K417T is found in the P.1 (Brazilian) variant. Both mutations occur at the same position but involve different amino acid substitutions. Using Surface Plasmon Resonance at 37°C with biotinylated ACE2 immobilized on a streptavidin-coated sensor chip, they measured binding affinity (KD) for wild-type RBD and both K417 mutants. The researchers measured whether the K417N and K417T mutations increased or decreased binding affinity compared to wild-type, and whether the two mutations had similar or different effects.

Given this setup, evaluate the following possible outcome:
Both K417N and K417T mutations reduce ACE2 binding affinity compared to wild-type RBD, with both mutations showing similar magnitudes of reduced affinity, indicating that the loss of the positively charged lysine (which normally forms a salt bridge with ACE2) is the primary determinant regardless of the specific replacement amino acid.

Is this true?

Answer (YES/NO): NO